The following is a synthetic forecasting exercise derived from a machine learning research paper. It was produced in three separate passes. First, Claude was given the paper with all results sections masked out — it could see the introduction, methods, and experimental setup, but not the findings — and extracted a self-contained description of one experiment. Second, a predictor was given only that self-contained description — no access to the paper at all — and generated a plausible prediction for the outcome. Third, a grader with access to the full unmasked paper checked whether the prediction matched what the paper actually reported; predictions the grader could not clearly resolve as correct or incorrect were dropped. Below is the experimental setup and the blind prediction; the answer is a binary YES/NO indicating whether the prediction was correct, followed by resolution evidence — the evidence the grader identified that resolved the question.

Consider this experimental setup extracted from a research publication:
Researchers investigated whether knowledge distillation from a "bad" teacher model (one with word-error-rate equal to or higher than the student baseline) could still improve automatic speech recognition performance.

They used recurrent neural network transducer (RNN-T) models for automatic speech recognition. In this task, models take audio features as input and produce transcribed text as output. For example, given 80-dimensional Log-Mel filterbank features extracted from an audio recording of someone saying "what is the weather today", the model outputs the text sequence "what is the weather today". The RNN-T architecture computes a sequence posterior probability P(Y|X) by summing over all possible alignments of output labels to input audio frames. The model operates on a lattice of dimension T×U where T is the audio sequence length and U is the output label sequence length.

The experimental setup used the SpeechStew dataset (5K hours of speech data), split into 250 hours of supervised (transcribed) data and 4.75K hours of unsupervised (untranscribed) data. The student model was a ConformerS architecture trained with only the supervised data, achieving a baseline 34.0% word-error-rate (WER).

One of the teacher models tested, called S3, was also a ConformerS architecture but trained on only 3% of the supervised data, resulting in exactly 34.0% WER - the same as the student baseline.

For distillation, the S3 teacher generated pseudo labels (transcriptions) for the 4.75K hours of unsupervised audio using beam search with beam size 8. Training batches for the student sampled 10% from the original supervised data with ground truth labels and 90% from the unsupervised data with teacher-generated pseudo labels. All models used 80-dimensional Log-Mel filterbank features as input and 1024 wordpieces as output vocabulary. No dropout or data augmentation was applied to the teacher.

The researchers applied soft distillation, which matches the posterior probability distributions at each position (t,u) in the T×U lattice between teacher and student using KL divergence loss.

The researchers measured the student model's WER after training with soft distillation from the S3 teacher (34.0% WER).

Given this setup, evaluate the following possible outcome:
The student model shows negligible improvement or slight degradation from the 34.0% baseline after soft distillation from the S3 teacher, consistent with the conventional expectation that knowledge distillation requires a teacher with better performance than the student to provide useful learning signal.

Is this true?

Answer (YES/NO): NO